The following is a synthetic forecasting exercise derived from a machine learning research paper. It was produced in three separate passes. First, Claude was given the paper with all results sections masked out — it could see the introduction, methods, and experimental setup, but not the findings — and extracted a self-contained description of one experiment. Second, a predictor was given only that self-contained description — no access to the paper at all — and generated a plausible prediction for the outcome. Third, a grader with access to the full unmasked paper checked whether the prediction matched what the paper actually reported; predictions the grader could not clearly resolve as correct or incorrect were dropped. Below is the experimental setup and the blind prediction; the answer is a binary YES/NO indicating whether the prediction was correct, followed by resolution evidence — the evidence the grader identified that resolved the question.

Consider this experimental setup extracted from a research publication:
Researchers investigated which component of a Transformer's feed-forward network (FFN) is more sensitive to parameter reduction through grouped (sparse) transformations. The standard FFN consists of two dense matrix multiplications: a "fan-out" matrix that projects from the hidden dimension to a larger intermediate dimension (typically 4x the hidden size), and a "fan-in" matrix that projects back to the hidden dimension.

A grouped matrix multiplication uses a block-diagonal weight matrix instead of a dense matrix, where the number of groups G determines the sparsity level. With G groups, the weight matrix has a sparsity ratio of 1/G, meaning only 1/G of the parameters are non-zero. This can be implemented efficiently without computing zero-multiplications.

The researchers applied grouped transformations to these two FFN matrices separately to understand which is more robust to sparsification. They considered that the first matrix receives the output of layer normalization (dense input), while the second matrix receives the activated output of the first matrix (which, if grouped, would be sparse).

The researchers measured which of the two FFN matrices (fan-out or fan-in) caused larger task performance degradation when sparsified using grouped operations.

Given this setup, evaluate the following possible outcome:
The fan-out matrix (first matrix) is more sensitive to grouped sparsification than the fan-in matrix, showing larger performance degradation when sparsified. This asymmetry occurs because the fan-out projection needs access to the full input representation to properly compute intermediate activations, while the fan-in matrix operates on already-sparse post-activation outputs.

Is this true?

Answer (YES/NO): YES